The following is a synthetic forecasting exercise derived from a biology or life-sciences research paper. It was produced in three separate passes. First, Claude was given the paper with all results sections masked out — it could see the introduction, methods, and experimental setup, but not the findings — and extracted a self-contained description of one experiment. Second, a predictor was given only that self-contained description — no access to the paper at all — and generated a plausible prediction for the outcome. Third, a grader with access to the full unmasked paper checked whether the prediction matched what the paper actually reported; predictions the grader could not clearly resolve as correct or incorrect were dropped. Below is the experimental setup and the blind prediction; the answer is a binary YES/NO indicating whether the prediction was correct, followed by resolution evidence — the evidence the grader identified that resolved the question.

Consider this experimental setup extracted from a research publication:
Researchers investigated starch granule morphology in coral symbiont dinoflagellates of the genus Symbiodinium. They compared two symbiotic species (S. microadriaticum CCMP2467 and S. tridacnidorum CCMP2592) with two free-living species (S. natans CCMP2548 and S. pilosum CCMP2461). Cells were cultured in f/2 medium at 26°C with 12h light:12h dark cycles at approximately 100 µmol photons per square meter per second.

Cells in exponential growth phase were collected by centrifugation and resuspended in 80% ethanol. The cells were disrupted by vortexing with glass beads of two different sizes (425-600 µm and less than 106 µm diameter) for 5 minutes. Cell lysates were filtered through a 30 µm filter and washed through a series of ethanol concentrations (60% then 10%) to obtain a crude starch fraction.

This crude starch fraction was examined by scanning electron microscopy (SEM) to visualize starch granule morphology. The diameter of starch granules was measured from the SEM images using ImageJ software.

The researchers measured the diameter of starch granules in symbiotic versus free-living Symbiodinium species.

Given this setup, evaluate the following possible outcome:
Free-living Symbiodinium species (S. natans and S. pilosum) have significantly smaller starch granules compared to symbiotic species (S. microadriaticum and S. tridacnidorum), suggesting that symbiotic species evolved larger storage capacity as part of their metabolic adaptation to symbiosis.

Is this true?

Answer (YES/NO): NO